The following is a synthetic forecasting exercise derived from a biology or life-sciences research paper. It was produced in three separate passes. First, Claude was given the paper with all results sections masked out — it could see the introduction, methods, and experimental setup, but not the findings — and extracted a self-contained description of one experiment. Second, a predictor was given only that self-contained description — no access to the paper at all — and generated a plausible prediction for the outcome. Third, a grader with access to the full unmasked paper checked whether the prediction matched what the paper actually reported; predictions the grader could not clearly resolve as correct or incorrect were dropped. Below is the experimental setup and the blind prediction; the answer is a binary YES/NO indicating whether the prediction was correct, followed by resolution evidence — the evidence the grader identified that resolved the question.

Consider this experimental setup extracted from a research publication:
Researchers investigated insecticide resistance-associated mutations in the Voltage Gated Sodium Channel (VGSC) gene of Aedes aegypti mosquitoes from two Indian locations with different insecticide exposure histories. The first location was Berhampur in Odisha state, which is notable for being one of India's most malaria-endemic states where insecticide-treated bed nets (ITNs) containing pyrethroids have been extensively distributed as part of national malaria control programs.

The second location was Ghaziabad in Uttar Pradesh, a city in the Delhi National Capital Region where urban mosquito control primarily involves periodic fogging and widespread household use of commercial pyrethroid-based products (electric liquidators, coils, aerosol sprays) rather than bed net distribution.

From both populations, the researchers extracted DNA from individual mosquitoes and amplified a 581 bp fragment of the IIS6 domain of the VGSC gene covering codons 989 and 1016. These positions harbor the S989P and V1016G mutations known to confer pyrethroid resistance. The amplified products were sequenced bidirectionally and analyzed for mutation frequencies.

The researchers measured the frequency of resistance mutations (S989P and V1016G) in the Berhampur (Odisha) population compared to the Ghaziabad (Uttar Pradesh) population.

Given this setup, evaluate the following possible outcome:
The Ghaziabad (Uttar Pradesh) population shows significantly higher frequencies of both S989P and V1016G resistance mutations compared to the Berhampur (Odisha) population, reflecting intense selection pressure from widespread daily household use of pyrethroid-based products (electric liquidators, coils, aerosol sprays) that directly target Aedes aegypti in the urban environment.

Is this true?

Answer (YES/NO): NO